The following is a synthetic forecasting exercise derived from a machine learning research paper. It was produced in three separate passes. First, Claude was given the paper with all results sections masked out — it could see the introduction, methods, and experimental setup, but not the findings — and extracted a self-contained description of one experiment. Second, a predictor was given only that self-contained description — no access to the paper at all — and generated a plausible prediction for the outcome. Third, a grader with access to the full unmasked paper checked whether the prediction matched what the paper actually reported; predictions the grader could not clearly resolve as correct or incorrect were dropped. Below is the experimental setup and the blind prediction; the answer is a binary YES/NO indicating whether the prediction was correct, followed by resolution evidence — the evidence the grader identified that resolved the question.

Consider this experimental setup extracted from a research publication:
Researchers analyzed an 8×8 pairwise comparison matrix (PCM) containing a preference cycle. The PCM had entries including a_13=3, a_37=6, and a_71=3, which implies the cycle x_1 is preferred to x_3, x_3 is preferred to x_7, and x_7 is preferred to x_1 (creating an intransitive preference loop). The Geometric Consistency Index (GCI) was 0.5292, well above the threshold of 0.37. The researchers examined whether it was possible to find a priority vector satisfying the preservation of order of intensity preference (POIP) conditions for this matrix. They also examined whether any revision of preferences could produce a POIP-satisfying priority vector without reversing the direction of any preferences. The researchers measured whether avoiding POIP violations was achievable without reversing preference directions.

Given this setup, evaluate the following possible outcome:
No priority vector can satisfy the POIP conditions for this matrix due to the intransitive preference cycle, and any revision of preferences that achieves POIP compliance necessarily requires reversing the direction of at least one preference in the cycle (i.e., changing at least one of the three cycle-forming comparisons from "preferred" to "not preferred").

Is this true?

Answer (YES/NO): YES